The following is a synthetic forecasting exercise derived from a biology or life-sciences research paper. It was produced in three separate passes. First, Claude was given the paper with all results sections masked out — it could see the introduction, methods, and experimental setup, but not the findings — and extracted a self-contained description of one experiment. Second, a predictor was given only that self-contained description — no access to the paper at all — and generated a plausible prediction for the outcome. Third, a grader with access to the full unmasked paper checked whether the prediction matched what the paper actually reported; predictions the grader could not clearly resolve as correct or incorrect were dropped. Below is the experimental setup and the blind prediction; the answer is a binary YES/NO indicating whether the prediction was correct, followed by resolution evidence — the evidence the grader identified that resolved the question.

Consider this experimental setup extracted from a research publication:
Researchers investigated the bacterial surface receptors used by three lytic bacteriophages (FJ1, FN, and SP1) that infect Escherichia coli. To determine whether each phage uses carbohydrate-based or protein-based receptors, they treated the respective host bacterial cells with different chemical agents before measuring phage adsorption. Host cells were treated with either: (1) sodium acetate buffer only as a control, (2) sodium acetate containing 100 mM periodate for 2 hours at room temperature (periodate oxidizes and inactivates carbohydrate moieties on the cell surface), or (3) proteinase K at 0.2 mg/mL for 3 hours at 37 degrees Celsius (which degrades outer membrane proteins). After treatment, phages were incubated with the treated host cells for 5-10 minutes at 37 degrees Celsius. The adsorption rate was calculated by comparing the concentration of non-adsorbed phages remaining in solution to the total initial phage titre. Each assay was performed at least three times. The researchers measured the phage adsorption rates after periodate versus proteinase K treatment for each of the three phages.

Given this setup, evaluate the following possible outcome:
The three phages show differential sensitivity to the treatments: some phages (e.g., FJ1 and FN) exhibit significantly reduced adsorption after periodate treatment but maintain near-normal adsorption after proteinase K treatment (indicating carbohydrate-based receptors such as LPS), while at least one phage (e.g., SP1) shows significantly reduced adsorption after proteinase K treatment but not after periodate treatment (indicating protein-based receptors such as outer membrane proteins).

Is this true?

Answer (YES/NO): NO